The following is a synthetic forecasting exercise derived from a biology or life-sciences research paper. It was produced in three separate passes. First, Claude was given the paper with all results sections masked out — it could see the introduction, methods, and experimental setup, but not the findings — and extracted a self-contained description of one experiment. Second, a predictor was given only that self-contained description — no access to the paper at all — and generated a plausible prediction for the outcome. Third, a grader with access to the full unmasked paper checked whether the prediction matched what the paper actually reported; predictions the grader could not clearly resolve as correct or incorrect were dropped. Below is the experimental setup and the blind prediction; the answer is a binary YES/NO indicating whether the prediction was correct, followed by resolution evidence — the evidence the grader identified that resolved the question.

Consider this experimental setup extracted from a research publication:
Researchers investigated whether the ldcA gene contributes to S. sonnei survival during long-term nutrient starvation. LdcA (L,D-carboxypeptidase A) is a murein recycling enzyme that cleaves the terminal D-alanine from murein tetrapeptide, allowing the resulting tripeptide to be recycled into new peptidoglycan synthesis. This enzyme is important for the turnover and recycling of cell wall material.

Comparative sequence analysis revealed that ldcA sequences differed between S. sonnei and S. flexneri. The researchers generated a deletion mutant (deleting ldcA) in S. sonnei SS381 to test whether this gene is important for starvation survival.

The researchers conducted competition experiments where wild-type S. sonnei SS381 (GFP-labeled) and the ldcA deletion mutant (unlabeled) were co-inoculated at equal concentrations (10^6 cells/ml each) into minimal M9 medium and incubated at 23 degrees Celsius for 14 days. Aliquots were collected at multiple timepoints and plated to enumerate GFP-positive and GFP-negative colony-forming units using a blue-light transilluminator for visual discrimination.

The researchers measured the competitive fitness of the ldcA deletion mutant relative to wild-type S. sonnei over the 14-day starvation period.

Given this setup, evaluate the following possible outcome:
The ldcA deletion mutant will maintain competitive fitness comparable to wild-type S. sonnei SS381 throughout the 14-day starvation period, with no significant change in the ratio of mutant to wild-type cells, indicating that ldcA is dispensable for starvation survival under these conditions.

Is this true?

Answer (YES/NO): NO